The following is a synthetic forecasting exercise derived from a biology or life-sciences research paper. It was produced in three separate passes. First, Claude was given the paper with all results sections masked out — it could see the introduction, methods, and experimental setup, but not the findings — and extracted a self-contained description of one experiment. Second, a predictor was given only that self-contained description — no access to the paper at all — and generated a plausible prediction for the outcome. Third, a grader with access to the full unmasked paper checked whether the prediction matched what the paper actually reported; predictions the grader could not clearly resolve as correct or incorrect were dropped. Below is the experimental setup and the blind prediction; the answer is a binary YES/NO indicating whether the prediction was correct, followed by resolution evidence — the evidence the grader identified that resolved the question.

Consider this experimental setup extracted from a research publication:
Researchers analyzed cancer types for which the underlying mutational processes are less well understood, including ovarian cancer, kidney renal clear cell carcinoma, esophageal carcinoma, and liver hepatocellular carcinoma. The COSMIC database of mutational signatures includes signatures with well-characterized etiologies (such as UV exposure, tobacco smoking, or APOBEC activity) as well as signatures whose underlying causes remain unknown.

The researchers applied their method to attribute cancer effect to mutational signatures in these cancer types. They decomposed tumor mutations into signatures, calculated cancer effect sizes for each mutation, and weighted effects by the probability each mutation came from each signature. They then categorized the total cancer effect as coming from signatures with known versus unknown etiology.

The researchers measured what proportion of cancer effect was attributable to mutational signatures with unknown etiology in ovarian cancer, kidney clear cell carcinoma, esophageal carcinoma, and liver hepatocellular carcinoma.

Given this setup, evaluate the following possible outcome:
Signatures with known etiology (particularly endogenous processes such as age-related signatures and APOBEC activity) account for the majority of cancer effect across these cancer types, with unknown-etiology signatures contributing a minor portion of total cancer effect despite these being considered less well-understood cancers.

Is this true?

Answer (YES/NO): NO